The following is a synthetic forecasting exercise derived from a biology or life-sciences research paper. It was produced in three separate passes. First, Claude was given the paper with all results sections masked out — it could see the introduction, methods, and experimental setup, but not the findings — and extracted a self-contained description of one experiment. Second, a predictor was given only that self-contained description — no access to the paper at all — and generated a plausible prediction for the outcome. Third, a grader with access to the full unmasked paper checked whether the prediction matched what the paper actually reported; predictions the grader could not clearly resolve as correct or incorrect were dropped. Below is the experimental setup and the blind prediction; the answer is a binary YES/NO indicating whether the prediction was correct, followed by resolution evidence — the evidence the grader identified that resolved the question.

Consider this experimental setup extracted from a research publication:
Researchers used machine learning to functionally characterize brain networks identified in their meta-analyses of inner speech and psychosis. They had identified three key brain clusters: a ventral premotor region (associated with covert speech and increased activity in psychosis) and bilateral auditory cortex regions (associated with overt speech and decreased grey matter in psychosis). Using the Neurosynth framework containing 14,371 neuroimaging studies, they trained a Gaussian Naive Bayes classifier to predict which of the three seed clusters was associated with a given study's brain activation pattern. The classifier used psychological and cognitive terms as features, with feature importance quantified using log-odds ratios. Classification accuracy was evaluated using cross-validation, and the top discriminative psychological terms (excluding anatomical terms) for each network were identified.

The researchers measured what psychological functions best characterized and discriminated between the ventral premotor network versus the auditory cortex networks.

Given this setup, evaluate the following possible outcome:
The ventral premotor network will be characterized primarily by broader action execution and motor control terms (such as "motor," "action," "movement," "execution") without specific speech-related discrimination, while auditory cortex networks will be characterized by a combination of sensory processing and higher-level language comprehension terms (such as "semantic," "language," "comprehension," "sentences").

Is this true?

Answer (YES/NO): NO